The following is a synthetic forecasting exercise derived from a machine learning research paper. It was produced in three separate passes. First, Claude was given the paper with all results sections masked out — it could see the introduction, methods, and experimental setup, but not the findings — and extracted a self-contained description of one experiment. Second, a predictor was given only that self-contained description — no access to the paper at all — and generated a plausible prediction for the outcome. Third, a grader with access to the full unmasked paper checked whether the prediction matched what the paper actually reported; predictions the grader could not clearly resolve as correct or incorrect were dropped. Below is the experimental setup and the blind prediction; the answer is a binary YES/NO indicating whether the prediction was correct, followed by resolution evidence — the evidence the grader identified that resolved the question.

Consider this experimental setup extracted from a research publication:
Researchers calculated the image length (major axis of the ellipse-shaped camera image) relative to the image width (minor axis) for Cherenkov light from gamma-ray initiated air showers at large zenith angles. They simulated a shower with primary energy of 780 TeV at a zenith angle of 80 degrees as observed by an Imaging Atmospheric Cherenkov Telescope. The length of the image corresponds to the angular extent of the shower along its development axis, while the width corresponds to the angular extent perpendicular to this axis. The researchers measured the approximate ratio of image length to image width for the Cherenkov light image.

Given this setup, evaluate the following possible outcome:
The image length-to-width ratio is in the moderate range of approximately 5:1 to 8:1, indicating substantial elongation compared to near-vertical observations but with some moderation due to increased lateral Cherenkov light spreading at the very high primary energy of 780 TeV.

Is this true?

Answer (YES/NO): NO